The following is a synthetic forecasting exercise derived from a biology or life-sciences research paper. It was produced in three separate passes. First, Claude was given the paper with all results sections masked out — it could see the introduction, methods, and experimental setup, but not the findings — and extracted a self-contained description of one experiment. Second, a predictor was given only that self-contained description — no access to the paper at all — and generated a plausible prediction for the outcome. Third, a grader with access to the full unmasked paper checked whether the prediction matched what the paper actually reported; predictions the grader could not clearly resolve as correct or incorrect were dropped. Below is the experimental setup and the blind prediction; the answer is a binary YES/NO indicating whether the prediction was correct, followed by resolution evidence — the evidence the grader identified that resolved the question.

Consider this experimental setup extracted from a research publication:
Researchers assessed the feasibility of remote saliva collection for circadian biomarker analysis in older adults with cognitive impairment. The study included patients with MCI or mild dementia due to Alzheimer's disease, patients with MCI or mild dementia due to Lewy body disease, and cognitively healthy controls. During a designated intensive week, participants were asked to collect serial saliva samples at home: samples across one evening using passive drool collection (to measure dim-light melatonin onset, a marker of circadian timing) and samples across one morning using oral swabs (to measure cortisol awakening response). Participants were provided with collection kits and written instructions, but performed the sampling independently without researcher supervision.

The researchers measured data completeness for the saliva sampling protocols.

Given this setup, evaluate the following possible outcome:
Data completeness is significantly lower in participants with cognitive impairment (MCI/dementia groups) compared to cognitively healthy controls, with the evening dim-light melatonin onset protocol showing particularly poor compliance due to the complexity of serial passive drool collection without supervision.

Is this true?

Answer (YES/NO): NO